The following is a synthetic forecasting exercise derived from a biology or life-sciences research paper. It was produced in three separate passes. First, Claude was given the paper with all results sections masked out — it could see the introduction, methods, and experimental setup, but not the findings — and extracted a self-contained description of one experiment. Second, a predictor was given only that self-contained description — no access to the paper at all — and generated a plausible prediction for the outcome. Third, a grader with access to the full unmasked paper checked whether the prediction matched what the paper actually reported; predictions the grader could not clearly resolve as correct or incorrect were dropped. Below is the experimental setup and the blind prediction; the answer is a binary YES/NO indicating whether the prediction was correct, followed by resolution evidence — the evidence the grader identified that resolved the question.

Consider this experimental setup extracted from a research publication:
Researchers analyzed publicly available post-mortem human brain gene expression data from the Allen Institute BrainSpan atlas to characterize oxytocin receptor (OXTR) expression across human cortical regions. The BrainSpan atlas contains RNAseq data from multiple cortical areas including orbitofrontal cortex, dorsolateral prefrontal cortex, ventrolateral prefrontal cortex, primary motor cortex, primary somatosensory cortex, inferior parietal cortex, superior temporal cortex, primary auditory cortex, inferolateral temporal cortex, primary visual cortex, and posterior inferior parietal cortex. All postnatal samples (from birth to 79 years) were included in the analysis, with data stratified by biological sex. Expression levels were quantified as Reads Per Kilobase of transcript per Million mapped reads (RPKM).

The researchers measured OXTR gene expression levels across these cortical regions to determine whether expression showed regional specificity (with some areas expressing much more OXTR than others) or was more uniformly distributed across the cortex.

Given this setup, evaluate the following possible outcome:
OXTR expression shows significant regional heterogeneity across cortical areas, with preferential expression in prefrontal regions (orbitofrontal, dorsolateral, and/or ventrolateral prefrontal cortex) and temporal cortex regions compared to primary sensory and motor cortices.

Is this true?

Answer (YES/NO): NO